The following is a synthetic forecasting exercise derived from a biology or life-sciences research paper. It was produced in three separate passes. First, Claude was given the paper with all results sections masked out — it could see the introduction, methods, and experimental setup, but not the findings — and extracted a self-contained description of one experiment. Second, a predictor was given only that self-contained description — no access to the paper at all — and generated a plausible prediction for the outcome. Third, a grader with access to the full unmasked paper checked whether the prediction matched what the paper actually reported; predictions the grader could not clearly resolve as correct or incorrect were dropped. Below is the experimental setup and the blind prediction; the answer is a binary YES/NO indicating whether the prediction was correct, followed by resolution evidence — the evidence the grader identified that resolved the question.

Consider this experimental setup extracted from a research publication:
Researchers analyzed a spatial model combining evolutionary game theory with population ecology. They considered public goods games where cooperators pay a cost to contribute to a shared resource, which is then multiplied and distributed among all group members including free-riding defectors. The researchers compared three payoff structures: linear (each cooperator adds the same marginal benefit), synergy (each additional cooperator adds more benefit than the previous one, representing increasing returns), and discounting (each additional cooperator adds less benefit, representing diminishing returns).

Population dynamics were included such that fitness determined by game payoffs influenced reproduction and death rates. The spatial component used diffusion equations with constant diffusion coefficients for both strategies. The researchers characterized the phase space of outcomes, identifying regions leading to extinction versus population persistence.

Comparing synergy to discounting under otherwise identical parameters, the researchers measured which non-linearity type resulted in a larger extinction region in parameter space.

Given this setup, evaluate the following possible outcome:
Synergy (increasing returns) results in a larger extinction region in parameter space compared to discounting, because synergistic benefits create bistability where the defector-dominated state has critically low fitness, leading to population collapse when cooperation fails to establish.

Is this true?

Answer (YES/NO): NO